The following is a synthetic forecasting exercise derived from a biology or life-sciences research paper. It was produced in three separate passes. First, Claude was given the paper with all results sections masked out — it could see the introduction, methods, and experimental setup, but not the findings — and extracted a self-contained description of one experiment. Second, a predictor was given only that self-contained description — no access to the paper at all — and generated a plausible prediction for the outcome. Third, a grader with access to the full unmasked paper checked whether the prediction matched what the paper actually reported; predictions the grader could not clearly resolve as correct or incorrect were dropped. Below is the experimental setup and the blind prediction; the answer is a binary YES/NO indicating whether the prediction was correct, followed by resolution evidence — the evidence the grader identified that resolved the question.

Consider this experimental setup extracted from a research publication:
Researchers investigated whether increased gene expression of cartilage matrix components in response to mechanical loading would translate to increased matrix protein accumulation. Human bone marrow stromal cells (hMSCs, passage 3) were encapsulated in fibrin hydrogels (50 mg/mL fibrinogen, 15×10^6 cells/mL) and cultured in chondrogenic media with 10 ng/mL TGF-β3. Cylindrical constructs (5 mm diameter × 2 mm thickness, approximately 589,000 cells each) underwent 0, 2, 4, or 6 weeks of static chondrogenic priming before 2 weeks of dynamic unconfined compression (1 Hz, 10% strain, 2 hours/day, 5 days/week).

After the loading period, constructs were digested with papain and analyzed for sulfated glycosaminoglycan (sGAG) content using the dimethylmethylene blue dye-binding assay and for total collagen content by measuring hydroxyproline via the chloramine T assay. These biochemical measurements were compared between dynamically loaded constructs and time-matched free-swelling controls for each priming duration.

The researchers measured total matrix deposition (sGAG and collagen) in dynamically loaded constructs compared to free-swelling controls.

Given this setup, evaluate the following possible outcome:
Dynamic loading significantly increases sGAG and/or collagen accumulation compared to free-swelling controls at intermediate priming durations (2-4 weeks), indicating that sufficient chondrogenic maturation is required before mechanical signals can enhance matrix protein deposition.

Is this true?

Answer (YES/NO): NO